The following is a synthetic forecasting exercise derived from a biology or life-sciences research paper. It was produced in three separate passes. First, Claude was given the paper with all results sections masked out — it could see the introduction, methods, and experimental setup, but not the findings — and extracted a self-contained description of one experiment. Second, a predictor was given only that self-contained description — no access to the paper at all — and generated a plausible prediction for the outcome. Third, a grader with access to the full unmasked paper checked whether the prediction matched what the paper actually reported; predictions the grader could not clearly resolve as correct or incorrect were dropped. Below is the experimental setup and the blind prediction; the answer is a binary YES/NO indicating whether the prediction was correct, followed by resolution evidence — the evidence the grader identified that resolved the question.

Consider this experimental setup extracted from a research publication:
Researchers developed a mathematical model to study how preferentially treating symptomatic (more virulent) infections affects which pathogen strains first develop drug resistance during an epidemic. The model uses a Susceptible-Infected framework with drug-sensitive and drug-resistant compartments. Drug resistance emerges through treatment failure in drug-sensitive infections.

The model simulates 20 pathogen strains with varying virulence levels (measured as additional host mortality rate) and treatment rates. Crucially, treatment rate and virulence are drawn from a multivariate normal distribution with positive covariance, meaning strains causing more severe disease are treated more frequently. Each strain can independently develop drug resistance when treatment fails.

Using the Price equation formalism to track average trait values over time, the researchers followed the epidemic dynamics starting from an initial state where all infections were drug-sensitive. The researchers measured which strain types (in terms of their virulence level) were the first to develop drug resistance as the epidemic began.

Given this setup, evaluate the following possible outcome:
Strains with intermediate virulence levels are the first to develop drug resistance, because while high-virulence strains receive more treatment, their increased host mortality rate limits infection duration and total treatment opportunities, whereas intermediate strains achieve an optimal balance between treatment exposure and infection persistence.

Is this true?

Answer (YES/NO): NO